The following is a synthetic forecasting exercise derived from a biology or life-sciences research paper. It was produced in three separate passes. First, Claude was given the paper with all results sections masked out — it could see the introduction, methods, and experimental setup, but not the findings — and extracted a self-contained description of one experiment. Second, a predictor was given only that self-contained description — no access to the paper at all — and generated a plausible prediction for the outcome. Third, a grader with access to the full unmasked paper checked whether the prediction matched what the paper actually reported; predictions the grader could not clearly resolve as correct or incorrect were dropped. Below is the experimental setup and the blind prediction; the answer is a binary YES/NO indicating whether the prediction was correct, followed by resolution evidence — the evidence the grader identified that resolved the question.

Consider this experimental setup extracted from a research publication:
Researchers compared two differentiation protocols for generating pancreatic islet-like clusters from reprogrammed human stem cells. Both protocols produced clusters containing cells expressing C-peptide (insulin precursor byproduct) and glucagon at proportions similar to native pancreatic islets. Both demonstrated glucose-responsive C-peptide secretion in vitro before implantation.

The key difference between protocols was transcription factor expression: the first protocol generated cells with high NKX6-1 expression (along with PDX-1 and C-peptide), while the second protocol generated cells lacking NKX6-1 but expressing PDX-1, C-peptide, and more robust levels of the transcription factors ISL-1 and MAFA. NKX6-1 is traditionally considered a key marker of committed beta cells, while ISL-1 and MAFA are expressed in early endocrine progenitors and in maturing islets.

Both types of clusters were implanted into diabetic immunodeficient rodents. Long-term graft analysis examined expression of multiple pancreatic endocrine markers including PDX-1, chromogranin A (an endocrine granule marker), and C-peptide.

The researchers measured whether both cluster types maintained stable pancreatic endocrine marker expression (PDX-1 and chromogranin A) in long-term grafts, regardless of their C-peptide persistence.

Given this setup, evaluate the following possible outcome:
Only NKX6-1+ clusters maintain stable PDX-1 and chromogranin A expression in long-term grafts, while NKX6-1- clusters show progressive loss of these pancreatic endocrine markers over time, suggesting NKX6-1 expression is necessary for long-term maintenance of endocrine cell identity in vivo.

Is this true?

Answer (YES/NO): NO